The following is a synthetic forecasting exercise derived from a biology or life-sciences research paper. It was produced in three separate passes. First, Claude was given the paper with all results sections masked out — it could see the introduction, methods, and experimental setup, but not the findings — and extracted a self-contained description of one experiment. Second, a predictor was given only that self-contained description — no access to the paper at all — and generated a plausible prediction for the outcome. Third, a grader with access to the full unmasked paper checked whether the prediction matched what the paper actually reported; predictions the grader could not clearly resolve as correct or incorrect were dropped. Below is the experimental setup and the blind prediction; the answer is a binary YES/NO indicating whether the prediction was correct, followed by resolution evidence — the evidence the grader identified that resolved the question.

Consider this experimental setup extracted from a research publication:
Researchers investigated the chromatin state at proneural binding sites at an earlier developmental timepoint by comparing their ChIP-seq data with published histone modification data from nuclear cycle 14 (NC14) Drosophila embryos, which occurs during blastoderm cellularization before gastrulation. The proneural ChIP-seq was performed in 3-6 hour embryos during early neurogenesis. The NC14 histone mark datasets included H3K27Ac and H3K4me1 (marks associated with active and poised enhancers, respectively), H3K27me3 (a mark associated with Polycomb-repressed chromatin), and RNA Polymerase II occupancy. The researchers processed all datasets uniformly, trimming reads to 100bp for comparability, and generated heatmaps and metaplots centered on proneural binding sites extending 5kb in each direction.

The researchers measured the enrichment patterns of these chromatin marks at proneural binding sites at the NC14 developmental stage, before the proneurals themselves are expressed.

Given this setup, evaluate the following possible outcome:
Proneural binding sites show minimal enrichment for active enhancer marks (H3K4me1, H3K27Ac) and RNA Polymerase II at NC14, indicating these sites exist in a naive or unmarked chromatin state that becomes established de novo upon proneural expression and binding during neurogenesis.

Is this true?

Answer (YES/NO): NO